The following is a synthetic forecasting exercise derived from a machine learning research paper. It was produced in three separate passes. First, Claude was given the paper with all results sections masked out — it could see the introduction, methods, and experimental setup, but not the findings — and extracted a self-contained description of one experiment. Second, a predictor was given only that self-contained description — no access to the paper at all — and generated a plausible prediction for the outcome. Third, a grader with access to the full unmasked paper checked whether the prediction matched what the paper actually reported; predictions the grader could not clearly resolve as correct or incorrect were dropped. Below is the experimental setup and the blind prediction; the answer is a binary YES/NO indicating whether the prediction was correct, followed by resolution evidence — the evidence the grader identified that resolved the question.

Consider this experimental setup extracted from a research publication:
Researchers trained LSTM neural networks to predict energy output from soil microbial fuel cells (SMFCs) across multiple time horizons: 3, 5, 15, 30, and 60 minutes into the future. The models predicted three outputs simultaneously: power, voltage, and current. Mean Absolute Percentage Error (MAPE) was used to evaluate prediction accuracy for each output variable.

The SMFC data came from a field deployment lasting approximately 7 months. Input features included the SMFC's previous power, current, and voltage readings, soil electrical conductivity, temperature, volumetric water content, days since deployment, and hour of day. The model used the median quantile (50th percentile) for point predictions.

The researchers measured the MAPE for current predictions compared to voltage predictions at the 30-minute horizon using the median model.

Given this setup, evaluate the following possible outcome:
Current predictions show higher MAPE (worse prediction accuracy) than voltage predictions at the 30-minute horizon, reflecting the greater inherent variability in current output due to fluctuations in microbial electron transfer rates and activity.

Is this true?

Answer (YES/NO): NO